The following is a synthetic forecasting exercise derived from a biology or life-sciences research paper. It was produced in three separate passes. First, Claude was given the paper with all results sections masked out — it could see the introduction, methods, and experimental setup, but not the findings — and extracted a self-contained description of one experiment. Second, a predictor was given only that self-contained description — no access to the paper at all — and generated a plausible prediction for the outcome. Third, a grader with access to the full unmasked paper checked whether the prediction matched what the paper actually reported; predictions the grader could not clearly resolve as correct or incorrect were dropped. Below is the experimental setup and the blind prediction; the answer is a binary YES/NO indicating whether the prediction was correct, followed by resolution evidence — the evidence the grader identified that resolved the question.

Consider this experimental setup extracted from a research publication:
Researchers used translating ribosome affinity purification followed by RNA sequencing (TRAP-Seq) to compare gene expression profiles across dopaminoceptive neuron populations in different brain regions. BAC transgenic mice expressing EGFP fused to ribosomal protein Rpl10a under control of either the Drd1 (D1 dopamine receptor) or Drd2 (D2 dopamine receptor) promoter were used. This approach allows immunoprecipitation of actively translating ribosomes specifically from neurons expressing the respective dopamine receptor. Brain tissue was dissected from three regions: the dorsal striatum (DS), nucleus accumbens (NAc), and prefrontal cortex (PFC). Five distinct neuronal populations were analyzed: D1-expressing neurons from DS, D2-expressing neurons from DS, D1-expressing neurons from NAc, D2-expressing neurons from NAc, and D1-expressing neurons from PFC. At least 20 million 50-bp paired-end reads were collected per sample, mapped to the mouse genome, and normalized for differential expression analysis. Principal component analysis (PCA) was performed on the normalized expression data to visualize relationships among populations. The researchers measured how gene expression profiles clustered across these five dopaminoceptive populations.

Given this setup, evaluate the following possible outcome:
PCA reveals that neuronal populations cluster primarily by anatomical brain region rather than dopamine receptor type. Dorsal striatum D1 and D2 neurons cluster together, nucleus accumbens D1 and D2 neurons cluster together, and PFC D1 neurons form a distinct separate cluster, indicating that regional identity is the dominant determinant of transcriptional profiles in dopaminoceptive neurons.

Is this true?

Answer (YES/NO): NO